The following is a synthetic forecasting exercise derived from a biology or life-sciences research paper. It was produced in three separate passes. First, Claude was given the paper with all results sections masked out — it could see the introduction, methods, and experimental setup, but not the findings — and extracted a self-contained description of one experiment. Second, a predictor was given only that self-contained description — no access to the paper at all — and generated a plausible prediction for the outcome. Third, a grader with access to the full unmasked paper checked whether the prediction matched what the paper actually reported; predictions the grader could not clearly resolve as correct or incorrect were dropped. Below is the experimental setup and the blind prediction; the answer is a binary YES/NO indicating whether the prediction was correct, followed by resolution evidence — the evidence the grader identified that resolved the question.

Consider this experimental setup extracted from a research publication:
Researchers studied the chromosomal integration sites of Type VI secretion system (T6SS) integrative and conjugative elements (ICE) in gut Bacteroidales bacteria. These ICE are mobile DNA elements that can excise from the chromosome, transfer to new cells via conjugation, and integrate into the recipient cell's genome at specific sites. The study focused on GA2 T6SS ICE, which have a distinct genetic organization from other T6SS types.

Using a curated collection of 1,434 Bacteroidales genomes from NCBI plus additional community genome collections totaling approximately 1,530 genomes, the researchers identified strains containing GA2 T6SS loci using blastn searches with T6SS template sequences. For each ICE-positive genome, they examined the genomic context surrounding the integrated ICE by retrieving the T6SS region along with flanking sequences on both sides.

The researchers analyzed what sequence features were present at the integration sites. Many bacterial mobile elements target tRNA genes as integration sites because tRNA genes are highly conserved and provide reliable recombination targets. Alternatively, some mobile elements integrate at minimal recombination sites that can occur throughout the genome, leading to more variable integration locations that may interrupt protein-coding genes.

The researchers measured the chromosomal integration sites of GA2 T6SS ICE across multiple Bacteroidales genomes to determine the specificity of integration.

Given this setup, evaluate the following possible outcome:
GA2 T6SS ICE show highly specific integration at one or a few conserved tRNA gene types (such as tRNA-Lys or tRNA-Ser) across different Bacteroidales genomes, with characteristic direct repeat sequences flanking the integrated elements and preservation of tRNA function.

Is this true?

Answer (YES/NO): NO